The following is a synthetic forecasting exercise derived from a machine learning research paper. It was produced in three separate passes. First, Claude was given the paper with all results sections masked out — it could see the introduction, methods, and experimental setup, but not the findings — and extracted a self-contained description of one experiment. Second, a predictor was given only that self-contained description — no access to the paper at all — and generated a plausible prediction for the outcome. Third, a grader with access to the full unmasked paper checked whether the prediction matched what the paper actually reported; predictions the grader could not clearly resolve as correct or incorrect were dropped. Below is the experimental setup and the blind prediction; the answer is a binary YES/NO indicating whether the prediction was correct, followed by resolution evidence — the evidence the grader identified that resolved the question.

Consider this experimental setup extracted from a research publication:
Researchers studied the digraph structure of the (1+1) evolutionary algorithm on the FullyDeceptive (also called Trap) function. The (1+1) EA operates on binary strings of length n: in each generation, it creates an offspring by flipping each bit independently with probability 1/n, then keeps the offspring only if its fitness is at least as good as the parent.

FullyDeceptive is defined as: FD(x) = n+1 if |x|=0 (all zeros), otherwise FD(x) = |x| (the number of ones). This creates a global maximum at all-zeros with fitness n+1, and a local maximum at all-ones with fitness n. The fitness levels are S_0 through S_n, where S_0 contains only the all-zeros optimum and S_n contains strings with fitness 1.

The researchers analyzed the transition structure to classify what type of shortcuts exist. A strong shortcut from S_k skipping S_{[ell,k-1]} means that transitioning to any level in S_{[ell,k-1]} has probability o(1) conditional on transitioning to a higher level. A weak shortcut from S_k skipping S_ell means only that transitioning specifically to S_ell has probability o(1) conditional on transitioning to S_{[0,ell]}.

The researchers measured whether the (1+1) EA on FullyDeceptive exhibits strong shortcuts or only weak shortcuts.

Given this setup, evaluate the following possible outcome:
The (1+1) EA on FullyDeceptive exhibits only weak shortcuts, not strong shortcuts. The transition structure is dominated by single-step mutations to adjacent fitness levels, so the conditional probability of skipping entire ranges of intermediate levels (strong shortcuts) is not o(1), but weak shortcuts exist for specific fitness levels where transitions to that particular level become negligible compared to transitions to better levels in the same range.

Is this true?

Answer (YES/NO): YES